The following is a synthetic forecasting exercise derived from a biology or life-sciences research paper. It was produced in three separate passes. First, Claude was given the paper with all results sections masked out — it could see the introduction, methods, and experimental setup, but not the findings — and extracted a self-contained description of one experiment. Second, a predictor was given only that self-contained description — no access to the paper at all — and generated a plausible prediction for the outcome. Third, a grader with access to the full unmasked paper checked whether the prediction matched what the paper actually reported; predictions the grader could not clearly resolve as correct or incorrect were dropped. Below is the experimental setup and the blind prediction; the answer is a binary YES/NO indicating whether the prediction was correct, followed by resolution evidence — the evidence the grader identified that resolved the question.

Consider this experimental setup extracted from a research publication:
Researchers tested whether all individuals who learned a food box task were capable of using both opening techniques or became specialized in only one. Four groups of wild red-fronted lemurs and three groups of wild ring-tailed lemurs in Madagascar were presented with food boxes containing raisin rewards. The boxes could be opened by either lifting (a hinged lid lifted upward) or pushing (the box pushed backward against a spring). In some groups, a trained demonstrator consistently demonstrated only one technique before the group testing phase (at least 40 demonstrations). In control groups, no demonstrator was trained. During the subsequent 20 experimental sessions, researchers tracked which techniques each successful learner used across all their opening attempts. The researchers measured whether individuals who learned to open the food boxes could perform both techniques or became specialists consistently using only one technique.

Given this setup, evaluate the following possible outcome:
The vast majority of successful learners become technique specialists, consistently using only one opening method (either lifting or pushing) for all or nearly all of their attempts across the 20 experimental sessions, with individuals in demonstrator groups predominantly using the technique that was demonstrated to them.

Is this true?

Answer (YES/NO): NO